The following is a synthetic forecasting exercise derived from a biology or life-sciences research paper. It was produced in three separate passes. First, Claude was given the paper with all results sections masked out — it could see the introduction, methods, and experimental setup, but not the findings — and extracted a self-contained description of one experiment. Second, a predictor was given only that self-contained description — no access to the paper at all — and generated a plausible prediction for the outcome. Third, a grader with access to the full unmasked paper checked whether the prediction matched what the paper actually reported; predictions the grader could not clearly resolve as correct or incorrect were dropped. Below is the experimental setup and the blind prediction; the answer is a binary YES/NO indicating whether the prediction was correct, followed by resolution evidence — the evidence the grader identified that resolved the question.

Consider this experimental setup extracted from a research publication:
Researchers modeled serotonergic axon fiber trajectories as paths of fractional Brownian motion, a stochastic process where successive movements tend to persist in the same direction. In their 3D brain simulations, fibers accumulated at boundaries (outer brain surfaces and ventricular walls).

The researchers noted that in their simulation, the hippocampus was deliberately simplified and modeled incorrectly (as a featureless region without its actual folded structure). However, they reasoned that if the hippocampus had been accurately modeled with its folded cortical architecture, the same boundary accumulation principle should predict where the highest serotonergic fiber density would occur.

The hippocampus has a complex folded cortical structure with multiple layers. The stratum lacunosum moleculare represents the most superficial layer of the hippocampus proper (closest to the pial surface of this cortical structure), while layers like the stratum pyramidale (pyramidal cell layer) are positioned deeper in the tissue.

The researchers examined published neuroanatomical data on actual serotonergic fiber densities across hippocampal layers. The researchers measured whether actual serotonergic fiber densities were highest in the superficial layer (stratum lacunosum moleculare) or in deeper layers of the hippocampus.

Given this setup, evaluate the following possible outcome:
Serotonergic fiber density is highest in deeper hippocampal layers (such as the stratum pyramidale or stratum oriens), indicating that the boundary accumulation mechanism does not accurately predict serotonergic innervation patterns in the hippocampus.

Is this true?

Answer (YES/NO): NO